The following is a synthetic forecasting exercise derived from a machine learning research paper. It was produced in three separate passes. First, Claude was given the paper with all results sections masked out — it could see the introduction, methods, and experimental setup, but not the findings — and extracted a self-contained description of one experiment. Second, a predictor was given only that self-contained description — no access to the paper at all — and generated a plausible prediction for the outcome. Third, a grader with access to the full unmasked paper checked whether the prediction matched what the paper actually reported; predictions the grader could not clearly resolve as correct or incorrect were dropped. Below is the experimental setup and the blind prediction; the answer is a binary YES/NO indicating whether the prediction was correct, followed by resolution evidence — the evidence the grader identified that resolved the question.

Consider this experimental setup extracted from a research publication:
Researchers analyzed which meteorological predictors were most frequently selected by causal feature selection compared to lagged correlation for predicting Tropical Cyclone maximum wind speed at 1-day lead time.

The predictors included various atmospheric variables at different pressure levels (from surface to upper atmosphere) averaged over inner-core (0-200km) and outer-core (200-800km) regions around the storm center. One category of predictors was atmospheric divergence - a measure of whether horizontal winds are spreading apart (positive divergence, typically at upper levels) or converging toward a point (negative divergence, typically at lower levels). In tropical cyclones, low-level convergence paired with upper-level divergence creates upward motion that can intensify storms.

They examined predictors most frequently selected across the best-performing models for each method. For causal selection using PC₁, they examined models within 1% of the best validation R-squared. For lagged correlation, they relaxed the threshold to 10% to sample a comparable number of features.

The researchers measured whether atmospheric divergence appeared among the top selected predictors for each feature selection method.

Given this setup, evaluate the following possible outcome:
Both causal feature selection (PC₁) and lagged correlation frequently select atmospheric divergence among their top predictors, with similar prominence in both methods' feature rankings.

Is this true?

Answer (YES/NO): NO